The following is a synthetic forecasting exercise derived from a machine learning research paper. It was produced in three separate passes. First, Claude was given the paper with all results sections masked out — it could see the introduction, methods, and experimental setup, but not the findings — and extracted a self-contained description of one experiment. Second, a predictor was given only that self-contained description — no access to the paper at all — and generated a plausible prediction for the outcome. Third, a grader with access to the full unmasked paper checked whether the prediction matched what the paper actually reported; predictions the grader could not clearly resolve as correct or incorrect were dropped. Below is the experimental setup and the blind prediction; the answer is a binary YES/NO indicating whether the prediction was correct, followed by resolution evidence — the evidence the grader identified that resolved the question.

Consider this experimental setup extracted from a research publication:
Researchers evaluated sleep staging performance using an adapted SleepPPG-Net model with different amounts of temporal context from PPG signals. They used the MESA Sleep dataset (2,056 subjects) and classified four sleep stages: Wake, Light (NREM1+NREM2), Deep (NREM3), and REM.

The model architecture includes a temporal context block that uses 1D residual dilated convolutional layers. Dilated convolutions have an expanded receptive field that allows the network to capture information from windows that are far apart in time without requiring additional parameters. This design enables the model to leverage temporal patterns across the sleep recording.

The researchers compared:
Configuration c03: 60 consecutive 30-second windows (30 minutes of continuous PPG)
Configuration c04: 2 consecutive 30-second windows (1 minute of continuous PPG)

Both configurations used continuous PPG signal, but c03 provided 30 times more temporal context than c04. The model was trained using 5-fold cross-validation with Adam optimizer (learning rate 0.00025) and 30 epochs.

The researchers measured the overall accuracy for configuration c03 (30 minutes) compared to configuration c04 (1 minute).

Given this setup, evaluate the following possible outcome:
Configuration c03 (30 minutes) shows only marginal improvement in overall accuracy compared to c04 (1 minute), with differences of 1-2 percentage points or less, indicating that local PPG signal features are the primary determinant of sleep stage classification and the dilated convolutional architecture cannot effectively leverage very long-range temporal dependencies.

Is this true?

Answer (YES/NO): NO